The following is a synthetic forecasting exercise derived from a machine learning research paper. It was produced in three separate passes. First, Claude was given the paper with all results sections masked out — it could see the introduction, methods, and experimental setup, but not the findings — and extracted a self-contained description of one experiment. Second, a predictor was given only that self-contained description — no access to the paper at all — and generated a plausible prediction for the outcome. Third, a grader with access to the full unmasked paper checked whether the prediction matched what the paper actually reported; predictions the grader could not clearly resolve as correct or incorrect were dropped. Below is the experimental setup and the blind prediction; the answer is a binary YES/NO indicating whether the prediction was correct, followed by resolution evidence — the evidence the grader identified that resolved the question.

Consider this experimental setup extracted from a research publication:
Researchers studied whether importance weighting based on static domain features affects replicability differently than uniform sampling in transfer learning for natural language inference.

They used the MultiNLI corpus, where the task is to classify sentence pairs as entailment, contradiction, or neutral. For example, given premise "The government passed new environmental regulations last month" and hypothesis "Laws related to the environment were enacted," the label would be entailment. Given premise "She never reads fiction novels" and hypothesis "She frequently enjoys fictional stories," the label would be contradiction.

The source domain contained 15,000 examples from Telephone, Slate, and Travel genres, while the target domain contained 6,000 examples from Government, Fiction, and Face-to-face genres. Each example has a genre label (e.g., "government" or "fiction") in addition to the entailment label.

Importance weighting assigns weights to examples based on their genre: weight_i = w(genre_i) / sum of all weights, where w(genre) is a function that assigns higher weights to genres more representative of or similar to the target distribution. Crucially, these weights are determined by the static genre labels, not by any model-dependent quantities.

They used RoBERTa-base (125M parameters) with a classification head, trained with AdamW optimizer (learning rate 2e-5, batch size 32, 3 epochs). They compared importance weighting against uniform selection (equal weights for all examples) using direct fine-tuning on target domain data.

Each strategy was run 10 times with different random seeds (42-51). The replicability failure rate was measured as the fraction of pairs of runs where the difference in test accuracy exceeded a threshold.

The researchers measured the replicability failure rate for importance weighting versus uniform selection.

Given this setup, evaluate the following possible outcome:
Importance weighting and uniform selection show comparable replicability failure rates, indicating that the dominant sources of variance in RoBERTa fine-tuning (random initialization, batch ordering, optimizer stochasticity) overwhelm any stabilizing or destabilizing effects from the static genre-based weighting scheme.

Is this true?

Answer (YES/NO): NO